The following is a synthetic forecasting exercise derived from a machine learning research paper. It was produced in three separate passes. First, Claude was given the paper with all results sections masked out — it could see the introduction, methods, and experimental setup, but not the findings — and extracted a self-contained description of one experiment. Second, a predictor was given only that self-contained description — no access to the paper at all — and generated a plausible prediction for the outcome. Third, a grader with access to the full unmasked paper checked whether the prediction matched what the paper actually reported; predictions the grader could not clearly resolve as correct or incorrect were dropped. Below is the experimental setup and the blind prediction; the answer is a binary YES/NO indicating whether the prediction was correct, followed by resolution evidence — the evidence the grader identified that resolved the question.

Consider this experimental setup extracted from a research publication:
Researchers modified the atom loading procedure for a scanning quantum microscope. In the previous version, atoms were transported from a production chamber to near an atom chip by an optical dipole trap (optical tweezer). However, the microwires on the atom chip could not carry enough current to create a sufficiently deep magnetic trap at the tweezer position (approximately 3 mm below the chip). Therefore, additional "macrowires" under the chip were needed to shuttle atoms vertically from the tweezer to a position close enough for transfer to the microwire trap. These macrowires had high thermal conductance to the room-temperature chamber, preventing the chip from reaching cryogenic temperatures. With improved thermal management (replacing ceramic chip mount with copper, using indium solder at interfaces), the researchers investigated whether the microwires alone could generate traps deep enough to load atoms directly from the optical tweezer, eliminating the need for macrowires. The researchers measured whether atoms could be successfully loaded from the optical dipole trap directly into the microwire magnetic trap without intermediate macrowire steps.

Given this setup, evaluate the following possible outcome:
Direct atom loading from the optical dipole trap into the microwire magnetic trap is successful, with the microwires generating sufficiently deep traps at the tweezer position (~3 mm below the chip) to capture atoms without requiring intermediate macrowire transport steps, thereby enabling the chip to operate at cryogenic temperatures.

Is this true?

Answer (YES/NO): YES